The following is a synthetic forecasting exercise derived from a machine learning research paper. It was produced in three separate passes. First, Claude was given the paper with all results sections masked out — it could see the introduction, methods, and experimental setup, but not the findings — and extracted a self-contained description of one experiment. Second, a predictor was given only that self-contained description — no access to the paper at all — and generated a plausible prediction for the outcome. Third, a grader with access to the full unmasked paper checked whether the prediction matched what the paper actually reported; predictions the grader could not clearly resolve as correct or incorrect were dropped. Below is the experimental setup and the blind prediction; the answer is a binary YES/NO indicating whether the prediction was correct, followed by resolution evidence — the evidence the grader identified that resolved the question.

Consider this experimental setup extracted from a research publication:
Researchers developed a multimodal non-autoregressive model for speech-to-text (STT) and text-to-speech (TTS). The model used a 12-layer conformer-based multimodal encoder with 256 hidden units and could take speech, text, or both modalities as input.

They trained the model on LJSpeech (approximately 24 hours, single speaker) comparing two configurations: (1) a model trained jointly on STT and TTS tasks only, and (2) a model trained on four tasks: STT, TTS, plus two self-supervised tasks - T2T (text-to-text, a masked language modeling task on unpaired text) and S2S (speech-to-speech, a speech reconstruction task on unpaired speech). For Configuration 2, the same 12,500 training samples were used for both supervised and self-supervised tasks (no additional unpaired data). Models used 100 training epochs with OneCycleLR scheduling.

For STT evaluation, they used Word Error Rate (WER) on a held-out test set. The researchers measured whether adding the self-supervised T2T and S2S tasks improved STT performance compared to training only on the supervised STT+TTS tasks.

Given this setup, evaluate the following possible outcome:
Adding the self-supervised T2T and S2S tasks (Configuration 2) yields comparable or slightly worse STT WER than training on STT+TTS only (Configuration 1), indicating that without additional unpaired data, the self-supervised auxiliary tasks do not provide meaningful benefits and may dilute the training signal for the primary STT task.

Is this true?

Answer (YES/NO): NO